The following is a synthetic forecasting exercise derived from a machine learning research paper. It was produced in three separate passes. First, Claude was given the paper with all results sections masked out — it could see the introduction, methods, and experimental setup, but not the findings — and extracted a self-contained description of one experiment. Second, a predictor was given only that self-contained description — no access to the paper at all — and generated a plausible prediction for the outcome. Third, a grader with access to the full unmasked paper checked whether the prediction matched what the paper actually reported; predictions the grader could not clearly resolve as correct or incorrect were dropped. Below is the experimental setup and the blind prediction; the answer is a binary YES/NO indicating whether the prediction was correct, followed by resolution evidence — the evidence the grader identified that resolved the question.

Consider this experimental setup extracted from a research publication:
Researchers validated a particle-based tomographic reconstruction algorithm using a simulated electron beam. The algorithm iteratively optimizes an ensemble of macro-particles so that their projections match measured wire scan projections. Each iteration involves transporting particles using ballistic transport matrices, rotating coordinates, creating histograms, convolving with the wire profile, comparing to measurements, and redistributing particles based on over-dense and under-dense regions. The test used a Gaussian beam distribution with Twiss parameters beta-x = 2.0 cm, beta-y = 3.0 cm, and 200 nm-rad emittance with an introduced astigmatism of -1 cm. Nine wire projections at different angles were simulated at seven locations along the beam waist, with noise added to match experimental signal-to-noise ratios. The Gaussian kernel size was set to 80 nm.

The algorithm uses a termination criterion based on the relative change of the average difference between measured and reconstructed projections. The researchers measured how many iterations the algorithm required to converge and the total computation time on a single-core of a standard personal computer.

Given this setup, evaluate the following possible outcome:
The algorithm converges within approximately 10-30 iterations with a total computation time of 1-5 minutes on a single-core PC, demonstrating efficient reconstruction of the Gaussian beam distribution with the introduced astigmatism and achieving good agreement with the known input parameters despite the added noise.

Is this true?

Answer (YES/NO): NO